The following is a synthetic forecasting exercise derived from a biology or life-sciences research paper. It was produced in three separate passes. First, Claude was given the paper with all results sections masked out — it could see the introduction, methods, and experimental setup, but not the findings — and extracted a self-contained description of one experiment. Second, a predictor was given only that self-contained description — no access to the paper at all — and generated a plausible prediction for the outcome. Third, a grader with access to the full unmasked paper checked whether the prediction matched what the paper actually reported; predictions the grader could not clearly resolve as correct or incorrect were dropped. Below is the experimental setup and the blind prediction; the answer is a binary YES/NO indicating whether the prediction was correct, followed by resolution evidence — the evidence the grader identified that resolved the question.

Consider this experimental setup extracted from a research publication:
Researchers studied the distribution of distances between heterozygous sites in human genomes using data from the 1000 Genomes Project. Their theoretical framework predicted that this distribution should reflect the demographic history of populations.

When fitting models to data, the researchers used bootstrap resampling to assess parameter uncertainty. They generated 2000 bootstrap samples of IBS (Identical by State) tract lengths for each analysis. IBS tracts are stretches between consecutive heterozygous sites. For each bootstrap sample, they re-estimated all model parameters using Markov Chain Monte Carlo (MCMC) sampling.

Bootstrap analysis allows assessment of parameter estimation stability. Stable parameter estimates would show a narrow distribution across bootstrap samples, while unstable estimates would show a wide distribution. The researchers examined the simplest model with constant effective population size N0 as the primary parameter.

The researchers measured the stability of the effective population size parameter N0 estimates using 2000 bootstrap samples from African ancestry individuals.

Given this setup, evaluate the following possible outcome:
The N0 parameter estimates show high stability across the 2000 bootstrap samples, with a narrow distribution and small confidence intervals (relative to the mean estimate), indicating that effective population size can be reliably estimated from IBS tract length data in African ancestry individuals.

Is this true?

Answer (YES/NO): YES